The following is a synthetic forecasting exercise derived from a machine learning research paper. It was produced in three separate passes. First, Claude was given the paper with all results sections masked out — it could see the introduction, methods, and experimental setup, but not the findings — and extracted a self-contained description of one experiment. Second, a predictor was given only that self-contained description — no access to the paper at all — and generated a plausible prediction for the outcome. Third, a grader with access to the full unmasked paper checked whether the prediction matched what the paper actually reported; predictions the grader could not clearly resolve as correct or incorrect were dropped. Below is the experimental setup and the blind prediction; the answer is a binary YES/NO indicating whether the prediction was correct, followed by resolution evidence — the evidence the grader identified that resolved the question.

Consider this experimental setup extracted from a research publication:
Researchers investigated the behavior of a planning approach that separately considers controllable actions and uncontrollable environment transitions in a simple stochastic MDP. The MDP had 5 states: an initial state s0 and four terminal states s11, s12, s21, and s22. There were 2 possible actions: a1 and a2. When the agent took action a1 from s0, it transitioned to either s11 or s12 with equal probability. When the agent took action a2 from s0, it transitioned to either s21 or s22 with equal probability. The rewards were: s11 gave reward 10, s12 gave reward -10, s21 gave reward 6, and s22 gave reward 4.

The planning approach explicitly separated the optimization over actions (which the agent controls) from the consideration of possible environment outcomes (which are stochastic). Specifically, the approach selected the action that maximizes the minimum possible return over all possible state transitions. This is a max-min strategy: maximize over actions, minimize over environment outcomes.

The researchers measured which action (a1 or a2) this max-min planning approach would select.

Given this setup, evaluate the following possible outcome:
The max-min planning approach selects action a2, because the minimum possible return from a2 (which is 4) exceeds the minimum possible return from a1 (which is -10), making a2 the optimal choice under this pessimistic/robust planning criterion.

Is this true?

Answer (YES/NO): YES